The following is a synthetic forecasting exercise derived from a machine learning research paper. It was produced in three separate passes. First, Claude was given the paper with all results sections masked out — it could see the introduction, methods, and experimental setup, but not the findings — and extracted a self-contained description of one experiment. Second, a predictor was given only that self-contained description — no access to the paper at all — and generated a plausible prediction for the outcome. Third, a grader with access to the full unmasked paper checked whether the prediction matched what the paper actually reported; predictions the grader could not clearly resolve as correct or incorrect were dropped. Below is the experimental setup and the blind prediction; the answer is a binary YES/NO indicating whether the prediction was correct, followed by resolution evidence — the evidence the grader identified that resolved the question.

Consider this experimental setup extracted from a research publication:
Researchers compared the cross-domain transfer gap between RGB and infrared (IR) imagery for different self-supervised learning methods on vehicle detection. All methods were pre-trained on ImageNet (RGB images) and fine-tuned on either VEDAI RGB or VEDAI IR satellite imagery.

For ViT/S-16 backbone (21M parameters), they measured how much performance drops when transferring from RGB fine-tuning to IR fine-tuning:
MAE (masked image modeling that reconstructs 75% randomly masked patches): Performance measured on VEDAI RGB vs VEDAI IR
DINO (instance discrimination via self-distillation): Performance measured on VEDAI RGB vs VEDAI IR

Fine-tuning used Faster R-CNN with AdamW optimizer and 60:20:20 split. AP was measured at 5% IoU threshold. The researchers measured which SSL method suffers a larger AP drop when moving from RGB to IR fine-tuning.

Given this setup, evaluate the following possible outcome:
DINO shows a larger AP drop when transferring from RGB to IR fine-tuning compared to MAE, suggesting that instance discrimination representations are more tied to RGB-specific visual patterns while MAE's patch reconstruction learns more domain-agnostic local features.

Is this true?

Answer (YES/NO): YES